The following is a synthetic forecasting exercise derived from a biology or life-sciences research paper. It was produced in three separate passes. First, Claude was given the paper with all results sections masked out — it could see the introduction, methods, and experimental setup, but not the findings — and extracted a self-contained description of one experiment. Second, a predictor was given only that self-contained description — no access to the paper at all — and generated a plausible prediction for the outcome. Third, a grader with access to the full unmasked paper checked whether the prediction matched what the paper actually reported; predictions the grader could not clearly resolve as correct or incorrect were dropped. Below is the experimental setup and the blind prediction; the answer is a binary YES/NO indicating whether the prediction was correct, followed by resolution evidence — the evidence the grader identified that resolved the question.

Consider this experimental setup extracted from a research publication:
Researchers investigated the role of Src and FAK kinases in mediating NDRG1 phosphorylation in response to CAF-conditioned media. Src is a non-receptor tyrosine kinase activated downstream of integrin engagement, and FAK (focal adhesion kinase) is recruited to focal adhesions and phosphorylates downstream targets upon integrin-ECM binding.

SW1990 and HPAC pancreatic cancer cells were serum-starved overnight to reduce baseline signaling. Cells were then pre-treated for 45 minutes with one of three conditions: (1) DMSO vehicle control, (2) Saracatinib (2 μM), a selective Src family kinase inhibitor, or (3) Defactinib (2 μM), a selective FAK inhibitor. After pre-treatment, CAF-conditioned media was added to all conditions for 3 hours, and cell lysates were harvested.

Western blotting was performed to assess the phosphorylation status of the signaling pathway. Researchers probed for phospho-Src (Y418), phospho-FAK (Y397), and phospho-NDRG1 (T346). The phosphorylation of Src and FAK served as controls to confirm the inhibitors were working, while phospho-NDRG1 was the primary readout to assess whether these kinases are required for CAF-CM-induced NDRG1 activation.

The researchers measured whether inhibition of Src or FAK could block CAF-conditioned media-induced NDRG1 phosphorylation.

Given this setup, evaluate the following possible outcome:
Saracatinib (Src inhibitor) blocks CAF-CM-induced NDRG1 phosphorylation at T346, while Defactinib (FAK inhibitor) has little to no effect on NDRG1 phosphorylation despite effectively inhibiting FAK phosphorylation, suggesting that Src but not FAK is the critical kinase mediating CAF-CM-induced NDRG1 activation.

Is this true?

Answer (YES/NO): NO